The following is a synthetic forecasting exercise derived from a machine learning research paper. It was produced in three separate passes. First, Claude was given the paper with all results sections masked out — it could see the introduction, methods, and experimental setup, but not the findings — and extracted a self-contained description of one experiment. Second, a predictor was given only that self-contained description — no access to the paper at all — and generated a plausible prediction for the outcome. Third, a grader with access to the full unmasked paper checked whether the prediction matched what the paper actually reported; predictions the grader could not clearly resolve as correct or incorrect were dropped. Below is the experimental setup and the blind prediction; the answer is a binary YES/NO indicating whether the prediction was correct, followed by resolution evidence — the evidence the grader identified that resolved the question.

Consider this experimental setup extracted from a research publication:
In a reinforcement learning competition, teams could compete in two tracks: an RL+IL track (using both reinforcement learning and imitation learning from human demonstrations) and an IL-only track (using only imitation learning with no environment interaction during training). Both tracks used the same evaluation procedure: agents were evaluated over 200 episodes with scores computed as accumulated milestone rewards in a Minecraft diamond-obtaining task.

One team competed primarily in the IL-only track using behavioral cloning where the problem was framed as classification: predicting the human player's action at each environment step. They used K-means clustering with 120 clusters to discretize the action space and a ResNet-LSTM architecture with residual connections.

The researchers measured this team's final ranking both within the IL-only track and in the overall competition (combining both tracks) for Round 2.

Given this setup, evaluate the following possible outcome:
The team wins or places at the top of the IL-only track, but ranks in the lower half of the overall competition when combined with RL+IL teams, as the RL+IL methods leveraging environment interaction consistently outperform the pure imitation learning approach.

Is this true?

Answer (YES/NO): NO